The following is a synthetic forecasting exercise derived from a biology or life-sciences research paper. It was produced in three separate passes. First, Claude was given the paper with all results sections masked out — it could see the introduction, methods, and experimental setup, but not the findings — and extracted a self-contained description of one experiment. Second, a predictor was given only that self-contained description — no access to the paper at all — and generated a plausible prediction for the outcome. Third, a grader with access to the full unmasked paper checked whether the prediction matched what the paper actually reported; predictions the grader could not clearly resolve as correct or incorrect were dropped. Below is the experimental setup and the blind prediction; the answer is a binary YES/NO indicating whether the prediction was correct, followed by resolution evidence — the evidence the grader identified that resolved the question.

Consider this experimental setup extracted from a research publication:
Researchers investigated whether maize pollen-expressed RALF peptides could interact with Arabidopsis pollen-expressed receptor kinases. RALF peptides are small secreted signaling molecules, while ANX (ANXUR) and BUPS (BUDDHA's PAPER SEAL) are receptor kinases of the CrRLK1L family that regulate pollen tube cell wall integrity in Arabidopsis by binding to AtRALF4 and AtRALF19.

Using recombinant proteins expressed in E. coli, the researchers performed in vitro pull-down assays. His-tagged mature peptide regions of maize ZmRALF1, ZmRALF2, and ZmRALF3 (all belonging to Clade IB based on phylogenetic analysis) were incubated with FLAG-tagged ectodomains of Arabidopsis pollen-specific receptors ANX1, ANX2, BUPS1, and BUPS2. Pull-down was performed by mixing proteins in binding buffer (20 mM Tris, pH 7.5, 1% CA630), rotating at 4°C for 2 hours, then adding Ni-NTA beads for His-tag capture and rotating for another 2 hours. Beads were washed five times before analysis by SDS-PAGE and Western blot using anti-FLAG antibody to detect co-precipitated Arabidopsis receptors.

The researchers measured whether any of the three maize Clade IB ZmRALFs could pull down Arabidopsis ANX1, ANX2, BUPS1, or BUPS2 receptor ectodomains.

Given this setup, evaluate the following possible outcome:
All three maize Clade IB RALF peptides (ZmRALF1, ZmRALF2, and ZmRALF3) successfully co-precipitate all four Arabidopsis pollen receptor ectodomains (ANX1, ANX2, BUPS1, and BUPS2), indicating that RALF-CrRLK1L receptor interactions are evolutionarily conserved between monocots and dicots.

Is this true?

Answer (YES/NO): NO